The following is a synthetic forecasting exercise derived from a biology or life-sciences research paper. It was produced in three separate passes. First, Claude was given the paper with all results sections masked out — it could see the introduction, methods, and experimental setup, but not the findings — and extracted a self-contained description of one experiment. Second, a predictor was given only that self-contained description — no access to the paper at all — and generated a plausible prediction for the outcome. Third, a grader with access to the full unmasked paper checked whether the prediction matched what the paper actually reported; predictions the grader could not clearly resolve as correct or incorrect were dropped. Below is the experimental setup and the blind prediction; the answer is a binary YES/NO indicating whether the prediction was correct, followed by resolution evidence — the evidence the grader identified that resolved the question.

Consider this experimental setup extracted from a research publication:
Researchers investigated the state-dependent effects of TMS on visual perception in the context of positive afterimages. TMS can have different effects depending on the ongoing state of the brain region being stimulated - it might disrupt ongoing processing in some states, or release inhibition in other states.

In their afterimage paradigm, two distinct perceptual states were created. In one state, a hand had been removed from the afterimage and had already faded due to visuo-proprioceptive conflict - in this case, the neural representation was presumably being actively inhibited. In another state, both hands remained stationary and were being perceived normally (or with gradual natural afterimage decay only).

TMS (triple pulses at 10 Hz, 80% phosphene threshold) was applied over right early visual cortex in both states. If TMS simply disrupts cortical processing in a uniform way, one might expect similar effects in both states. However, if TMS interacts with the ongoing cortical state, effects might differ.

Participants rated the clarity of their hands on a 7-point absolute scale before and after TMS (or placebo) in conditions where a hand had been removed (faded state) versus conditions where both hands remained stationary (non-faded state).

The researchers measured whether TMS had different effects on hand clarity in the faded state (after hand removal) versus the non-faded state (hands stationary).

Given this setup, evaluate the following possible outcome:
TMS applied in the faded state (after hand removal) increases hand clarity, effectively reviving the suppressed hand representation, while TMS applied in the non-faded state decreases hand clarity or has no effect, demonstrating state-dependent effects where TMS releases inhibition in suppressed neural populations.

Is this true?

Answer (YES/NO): YES